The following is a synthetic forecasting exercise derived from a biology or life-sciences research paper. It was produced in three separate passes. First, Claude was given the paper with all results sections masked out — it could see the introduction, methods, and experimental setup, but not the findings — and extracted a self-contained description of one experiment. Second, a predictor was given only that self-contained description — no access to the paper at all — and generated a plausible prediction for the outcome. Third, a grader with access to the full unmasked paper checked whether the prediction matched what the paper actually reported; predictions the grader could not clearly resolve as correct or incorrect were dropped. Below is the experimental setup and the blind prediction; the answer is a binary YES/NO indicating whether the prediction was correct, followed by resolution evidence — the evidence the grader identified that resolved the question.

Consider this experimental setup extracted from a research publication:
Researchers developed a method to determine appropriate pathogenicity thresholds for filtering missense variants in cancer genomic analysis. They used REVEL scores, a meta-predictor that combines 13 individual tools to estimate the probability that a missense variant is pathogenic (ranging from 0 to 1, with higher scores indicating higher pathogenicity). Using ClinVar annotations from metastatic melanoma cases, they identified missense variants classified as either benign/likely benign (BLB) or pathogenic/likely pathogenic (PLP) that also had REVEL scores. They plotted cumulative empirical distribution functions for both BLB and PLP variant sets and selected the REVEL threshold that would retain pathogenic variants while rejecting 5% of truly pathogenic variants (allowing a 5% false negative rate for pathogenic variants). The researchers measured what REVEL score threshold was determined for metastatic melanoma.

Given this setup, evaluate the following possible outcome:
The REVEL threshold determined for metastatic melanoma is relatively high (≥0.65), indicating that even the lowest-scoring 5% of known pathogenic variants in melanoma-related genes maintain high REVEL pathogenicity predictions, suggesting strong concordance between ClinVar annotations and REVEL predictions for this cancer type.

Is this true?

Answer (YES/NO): NO